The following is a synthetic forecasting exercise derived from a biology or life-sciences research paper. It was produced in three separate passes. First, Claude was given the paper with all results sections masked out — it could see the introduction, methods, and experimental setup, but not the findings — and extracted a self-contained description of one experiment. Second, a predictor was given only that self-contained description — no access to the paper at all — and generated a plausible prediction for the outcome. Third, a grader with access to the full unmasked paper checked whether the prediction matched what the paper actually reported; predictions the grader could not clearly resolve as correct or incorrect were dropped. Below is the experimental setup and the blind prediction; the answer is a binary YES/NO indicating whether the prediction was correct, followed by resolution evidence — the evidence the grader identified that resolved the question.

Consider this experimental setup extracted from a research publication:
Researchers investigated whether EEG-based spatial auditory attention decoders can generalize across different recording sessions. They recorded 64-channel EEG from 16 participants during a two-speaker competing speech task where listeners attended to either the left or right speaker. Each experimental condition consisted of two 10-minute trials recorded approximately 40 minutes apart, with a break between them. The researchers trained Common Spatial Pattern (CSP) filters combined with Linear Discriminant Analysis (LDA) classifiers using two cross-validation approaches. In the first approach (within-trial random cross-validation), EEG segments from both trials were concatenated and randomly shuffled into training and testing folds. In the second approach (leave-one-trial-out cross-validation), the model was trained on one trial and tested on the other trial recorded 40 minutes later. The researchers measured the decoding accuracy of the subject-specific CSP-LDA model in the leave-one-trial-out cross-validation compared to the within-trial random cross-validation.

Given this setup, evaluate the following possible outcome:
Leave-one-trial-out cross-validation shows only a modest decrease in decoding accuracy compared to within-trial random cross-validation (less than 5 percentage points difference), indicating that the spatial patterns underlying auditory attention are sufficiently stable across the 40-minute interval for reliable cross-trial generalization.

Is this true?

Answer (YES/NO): NO